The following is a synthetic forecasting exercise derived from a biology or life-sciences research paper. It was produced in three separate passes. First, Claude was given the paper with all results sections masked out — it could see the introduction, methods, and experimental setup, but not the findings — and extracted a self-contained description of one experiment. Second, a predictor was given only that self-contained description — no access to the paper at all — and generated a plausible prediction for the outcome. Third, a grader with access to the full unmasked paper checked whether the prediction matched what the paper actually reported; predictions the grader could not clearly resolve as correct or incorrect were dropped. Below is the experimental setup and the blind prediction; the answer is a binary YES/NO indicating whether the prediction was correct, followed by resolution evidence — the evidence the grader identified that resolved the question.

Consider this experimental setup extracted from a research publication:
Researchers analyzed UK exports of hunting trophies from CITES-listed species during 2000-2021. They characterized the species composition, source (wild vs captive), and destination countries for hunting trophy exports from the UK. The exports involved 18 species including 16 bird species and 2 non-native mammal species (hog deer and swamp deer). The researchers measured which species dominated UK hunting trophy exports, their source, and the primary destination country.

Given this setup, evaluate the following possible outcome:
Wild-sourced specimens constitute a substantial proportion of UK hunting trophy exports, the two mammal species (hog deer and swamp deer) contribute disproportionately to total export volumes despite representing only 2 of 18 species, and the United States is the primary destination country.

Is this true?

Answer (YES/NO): NO